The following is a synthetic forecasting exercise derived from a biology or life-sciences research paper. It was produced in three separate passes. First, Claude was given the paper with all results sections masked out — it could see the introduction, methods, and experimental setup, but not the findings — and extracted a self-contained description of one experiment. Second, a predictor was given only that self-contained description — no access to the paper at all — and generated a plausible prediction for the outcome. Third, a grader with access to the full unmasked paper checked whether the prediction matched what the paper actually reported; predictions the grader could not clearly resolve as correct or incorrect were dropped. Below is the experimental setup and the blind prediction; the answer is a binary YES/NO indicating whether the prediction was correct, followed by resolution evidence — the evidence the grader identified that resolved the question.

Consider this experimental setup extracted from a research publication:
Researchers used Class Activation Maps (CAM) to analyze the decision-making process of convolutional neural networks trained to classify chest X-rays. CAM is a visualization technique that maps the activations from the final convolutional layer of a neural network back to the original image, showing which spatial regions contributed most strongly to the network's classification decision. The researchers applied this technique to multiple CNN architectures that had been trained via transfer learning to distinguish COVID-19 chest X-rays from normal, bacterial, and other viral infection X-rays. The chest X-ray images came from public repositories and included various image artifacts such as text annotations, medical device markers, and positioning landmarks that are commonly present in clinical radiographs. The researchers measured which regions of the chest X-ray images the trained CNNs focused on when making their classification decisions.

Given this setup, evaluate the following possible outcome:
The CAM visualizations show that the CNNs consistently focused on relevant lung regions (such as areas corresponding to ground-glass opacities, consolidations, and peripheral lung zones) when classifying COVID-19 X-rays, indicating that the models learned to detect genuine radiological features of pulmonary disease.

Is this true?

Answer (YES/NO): NO